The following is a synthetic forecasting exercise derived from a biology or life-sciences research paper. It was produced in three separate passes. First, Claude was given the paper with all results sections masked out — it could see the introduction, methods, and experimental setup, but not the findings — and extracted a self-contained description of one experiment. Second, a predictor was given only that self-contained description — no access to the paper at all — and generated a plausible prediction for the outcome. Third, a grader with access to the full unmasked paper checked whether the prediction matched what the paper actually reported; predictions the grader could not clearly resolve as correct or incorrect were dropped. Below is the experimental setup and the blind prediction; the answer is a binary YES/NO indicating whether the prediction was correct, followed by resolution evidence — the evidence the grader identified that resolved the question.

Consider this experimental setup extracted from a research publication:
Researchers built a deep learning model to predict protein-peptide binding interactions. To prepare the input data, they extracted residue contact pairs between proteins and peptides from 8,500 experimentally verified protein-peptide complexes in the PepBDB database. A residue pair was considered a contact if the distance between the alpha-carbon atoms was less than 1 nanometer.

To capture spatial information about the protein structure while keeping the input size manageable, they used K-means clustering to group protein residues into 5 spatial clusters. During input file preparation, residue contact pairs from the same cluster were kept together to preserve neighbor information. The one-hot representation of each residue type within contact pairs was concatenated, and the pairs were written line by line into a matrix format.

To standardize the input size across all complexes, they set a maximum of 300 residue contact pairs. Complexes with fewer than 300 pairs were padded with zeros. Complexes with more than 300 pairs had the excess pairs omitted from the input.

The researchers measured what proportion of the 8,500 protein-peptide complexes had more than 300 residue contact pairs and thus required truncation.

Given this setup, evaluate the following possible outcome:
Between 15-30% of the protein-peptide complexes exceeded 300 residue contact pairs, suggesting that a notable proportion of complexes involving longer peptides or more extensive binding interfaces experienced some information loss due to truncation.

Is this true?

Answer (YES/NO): NO